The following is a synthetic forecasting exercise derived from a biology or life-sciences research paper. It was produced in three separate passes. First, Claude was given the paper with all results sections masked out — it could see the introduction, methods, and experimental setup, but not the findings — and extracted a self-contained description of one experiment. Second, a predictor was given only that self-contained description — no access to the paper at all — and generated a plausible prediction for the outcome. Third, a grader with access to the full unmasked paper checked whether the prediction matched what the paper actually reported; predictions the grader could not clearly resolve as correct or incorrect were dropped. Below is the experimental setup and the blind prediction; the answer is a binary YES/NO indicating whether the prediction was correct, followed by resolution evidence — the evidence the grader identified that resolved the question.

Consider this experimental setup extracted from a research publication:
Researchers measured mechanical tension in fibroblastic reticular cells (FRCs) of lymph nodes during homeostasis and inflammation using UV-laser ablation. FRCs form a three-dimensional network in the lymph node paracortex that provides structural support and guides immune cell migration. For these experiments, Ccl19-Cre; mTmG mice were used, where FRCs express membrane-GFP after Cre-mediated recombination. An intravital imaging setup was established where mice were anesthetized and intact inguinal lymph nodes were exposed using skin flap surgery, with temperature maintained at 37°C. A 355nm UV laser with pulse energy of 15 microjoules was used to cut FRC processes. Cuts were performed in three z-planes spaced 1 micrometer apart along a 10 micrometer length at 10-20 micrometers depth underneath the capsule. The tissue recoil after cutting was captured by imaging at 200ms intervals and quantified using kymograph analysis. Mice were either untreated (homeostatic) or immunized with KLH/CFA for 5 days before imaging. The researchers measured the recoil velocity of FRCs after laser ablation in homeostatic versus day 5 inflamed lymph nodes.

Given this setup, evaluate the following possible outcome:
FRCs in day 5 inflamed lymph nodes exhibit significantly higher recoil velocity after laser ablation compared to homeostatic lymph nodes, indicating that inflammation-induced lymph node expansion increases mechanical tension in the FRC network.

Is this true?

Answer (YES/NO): YES